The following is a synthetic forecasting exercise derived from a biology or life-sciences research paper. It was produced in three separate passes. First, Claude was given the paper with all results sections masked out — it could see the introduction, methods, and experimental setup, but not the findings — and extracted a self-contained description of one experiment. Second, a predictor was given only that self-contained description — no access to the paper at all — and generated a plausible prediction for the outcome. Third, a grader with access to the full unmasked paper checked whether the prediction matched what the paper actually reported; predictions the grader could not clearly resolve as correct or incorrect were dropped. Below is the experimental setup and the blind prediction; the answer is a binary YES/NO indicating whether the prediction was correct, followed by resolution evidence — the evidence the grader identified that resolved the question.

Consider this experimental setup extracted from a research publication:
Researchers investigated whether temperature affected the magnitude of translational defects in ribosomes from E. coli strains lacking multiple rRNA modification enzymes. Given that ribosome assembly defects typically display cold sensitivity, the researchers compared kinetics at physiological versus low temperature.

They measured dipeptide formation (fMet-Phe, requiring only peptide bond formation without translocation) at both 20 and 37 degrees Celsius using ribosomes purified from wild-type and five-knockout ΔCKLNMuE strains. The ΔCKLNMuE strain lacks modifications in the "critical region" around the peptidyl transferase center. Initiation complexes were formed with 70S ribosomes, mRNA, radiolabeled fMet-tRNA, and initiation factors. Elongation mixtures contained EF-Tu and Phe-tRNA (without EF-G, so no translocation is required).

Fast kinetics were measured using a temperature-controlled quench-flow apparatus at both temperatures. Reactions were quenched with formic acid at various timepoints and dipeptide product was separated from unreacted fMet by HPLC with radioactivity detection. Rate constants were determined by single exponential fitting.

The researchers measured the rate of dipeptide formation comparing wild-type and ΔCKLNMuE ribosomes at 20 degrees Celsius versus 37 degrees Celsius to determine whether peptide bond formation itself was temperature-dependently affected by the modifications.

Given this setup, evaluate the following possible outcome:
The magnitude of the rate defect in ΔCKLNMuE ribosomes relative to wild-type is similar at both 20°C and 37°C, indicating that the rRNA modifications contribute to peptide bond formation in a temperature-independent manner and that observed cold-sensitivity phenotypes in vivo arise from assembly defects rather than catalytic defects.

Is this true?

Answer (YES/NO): NO